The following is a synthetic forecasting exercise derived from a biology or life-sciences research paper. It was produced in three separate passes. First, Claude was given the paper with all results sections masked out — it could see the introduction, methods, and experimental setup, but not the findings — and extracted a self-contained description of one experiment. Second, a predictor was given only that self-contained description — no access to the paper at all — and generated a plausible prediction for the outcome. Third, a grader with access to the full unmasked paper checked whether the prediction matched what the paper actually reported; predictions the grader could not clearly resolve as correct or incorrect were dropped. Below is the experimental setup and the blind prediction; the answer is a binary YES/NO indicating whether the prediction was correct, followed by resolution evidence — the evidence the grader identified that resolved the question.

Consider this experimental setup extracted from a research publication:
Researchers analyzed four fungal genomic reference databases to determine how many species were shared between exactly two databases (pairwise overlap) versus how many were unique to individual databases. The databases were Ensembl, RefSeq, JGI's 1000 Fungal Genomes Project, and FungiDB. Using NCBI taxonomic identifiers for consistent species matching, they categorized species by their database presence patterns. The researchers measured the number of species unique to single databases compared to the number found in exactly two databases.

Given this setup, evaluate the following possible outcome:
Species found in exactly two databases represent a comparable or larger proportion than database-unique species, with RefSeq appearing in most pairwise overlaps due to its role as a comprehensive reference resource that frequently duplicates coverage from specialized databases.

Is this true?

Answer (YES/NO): NO